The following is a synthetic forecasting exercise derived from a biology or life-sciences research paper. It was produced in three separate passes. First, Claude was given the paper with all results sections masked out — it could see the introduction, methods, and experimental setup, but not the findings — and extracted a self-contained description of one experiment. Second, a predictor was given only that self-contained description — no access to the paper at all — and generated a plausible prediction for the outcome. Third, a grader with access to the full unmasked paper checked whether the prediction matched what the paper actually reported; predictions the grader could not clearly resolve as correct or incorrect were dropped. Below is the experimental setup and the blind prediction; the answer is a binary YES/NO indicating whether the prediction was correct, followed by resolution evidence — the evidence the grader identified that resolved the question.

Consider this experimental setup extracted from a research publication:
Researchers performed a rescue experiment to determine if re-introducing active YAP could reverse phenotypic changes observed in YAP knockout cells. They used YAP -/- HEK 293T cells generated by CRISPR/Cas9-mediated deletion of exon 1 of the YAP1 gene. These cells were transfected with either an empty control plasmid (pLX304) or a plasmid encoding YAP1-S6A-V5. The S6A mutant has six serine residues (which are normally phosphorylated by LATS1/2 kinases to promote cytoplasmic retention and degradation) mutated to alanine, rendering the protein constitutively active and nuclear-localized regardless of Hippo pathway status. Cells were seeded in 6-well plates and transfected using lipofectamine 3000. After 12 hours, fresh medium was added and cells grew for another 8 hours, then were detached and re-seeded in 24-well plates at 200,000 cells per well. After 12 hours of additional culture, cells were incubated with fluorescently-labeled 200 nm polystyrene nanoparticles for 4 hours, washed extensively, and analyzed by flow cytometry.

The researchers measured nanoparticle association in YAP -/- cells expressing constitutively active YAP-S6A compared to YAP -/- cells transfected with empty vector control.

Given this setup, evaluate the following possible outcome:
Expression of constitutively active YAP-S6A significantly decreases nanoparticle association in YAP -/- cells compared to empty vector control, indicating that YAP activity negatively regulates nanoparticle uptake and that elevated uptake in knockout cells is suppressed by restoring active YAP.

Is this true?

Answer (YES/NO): YES